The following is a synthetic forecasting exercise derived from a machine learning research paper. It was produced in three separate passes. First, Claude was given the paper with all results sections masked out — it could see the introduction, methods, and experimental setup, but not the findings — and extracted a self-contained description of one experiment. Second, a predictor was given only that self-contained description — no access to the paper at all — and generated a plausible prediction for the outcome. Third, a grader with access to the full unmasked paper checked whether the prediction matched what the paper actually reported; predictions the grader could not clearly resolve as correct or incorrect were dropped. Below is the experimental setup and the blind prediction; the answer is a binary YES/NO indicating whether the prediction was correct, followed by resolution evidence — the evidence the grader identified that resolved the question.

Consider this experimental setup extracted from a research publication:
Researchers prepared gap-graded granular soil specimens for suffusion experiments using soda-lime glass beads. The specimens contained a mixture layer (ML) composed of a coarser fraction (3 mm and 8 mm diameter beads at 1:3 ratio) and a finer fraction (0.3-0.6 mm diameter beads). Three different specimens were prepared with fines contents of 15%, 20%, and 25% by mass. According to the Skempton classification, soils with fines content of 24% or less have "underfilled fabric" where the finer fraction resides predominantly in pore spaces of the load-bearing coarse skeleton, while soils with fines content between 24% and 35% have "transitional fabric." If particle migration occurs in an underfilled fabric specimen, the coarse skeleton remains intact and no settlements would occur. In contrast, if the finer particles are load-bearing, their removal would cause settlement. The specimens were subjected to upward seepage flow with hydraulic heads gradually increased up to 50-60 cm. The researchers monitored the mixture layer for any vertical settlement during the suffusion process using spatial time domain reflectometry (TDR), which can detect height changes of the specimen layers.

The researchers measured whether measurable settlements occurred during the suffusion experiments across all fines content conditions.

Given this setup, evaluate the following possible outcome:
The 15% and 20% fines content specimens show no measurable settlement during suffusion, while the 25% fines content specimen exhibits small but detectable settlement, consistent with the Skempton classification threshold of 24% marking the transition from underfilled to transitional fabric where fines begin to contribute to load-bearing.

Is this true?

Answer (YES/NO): NO